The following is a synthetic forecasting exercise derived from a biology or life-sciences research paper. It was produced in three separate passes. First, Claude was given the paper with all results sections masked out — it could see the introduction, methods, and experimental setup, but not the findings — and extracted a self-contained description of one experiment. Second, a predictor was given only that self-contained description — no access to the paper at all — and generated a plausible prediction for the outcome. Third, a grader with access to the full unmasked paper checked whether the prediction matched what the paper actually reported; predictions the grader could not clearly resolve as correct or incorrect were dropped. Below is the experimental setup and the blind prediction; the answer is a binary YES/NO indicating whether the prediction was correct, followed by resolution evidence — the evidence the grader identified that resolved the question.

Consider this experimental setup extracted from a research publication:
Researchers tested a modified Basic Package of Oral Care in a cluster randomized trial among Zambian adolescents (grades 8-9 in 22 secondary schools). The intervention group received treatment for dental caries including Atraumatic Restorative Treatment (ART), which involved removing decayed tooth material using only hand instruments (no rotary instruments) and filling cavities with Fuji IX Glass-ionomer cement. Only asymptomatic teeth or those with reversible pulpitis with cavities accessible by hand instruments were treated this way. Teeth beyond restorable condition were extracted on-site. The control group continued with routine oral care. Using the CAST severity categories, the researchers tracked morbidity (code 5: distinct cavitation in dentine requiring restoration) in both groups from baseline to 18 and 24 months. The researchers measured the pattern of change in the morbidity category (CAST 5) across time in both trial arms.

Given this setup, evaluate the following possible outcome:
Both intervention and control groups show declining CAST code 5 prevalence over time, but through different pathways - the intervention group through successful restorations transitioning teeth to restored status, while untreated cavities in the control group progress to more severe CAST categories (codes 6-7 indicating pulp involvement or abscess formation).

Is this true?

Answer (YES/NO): NO